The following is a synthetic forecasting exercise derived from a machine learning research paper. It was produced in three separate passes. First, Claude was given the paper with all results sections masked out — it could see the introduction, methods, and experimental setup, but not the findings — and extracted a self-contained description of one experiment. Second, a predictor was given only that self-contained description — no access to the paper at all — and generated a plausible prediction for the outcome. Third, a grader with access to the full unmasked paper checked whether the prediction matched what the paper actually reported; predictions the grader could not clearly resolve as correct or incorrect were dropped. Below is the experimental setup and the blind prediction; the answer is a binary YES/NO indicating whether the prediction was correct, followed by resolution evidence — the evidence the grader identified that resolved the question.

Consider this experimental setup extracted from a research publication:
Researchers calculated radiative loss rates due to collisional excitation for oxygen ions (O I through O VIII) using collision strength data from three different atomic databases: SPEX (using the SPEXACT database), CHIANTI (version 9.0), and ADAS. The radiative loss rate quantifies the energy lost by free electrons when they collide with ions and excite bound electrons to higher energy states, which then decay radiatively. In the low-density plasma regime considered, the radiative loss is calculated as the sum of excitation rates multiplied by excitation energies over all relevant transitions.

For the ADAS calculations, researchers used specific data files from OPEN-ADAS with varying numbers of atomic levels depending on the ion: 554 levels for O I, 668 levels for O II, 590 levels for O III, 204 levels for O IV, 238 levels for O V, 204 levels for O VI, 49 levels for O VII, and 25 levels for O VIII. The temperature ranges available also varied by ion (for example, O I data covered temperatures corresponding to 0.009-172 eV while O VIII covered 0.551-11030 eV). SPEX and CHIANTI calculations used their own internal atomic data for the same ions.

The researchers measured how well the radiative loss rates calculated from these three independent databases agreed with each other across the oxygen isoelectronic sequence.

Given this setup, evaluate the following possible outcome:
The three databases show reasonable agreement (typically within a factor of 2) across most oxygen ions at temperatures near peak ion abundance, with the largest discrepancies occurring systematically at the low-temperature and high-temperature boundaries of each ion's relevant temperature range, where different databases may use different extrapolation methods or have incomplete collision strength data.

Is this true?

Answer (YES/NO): NO